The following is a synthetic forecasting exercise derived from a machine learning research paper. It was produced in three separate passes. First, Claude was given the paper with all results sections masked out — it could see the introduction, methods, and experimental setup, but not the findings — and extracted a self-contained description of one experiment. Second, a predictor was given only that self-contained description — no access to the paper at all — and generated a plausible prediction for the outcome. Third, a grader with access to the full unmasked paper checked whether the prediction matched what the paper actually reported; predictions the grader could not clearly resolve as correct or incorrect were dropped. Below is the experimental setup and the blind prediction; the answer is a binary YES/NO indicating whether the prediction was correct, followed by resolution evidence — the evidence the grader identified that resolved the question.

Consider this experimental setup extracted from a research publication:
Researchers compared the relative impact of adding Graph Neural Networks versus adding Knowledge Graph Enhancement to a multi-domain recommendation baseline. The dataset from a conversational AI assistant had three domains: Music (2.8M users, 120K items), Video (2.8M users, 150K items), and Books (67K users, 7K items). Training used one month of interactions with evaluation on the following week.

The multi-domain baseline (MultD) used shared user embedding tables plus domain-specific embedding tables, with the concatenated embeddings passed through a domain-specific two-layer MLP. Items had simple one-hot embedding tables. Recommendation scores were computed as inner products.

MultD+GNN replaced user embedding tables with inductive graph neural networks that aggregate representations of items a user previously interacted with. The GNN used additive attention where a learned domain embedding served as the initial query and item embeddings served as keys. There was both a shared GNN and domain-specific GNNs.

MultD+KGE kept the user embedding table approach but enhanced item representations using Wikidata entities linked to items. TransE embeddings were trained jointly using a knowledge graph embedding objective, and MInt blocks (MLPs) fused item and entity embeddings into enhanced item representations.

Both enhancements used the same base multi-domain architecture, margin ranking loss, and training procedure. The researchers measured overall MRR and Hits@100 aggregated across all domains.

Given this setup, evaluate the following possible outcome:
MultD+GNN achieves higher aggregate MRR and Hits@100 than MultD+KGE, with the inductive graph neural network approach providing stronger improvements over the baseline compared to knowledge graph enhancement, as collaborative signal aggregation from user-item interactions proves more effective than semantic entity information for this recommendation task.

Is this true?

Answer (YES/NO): YES